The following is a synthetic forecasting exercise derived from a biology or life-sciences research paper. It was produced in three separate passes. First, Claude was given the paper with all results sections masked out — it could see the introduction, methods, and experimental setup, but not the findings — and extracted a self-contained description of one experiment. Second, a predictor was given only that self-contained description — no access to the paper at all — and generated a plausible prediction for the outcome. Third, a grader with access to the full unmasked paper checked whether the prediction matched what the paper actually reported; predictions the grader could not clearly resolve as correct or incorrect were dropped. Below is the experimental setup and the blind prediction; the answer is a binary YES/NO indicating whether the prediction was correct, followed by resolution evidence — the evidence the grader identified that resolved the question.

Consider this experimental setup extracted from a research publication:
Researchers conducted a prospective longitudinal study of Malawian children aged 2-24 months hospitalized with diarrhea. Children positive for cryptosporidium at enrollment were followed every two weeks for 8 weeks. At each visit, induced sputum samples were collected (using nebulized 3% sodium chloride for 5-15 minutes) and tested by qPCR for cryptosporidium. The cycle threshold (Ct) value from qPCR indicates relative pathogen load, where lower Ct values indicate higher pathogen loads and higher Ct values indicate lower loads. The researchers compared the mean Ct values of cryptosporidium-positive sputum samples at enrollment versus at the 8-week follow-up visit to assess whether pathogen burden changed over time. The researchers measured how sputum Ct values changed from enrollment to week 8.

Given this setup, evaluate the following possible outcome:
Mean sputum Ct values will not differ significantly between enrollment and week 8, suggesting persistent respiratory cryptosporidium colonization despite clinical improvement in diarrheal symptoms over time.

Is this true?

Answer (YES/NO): NO